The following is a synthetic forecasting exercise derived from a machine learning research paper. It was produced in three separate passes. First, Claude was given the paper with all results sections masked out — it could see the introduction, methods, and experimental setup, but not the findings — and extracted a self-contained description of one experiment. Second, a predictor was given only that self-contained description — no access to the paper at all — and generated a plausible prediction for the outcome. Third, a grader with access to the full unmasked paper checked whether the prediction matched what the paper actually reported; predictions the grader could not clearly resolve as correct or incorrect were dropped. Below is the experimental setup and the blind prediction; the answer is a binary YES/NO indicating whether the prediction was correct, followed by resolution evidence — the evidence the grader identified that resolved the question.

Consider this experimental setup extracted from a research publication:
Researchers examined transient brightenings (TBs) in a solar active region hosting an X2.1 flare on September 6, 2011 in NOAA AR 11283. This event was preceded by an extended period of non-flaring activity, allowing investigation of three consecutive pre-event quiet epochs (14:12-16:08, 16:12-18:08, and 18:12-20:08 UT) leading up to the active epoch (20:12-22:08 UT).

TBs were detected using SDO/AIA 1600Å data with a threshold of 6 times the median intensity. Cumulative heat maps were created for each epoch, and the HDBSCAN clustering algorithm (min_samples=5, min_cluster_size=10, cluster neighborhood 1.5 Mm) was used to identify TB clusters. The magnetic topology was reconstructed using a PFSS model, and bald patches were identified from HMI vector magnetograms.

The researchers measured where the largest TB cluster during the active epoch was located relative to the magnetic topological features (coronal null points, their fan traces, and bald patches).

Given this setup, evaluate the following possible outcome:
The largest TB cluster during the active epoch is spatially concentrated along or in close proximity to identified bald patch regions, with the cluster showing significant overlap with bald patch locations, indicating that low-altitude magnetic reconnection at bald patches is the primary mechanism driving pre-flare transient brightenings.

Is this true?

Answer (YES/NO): YES